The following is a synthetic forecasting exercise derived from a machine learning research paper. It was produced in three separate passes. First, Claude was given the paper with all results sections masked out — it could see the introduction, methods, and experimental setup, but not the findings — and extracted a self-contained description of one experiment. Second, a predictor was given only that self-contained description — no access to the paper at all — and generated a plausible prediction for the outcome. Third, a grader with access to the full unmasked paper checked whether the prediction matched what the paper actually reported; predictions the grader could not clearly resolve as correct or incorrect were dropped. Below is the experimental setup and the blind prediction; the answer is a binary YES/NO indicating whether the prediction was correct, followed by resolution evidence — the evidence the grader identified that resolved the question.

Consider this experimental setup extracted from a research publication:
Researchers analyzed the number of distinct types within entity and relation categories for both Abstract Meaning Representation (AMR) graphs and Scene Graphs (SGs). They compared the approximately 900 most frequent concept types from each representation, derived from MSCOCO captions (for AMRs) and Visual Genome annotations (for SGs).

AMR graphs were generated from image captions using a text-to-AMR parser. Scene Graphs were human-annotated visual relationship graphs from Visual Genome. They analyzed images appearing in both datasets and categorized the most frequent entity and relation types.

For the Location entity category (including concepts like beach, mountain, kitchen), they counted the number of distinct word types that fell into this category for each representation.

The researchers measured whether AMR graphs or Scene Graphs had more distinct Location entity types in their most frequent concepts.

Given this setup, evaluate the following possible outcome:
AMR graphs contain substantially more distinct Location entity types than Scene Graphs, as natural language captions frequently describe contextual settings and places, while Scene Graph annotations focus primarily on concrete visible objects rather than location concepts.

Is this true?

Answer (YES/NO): YES